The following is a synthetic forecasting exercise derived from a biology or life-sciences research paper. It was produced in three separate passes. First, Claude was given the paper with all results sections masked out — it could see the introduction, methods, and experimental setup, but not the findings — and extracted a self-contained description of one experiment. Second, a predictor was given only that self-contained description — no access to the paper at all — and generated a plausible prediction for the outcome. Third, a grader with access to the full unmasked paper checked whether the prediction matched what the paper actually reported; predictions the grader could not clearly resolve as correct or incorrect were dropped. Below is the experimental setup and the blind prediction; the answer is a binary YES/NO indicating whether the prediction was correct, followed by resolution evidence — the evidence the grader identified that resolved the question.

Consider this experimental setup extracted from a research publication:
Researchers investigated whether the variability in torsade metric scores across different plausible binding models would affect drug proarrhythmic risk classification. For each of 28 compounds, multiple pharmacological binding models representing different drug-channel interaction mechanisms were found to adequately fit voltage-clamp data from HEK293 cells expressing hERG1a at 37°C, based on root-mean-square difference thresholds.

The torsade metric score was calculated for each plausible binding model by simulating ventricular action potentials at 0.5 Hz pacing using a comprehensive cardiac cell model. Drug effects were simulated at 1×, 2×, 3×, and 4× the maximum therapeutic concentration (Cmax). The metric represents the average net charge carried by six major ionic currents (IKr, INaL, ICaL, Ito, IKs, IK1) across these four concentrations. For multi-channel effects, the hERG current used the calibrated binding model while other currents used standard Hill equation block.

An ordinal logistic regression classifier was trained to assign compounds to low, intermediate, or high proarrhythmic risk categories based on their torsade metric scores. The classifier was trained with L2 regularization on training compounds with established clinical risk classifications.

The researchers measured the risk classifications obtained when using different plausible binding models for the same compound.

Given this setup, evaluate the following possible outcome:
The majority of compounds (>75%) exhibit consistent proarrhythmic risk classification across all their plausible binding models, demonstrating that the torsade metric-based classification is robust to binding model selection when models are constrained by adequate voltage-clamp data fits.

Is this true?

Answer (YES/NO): NO